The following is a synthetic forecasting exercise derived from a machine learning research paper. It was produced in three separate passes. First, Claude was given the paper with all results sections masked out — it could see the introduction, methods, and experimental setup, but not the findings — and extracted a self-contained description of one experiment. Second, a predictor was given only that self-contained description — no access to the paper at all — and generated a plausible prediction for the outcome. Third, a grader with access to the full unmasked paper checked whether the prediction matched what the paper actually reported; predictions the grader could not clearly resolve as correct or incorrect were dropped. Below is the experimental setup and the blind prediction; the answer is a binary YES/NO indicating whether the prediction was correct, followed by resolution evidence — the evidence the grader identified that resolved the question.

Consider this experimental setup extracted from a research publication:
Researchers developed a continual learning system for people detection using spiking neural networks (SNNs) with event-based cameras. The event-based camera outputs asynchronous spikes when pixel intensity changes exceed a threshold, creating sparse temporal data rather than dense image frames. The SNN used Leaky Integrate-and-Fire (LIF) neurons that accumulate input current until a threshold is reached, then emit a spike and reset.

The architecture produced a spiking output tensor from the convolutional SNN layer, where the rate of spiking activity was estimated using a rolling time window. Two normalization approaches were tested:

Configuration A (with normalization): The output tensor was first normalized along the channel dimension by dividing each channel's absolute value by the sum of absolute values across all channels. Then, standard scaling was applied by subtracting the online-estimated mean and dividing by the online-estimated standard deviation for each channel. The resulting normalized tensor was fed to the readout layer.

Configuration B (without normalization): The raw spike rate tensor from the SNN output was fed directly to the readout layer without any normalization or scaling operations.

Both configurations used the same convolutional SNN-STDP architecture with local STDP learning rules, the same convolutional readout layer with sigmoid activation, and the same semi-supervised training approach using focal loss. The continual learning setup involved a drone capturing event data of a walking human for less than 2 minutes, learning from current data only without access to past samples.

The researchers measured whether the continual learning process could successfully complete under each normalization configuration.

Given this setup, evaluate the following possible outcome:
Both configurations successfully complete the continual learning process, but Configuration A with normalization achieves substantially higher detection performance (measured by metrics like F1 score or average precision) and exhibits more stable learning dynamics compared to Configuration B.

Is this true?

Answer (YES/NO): NO